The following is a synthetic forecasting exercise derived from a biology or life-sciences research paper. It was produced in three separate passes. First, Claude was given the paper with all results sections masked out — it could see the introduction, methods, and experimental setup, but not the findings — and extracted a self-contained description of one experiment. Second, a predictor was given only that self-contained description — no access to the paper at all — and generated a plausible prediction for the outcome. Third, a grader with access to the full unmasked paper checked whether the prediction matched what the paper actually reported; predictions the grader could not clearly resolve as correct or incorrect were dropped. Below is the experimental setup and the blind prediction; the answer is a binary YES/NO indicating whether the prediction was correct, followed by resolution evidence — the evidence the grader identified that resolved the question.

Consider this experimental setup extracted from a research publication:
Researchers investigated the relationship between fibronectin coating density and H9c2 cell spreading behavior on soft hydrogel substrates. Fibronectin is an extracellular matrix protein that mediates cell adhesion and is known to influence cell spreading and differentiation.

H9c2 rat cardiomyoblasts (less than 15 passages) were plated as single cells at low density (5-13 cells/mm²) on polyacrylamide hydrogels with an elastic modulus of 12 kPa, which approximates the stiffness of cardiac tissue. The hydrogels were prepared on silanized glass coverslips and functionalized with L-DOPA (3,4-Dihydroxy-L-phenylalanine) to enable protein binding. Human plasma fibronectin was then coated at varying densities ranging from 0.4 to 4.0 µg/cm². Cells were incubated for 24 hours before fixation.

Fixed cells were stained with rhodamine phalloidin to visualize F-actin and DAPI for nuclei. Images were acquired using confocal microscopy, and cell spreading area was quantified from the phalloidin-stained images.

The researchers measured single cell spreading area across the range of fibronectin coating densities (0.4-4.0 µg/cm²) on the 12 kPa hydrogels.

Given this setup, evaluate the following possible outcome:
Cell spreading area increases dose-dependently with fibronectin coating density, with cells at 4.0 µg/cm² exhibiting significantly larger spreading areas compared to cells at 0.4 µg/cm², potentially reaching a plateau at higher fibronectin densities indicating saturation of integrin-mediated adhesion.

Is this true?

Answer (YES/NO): NO